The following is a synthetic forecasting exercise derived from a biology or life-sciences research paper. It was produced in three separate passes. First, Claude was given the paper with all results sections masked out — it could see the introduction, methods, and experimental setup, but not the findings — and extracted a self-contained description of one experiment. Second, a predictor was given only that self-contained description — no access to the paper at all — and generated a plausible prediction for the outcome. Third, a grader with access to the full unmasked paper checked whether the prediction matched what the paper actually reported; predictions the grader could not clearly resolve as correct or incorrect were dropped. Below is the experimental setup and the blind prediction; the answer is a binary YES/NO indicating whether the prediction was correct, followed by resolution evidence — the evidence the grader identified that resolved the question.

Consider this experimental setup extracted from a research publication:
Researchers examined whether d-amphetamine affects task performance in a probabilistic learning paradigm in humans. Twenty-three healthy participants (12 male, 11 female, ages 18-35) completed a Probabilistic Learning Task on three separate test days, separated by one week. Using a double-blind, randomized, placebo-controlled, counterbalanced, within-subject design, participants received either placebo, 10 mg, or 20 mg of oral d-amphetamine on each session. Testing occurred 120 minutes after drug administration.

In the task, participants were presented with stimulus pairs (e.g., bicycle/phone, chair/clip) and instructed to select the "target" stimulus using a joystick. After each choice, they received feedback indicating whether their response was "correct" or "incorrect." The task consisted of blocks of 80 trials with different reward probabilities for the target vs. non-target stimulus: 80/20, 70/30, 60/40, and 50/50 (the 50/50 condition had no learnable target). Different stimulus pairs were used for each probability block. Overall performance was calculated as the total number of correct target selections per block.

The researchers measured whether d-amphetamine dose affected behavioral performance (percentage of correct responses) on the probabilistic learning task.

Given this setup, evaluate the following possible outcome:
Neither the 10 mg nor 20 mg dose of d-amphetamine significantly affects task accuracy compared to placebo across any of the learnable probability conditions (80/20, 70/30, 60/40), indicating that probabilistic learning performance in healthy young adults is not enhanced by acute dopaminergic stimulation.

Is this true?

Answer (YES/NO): YES